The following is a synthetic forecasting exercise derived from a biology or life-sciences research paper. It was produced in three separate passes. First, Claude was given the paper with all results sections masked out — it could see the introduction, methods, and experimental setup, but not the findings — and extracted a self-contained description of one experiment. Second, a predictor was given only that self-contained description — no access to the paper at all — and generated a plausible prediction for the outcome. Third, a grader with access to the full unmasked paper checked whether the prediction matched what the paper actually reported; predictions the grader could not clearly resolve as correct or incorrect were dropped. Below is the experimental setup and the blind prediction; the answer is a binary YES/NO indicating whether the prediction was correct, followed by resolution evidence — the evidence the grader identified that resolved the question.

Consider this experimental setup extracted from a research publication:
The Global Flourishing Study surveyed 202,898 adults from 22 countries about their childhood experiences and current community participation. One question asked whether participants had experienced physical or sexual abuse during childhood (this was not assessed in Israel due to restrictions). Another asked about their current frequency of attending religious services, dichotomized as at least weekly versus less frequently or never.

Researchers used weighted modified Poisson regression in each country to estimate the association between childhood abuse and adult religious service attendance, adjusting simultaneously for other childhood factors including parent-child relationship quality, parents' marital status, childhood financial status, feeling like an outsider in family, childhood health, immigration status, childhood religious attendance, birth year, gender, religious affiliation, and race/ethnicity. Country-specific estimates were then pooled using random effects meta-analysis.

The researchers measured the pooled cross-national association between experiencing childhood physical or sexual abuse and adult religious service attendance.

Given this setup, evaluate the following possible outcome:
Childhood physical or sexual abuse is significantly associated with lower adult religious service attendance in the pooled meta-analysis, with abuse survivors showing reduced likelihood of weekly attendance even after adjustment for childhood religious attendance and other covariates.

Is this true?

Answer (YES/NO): NO